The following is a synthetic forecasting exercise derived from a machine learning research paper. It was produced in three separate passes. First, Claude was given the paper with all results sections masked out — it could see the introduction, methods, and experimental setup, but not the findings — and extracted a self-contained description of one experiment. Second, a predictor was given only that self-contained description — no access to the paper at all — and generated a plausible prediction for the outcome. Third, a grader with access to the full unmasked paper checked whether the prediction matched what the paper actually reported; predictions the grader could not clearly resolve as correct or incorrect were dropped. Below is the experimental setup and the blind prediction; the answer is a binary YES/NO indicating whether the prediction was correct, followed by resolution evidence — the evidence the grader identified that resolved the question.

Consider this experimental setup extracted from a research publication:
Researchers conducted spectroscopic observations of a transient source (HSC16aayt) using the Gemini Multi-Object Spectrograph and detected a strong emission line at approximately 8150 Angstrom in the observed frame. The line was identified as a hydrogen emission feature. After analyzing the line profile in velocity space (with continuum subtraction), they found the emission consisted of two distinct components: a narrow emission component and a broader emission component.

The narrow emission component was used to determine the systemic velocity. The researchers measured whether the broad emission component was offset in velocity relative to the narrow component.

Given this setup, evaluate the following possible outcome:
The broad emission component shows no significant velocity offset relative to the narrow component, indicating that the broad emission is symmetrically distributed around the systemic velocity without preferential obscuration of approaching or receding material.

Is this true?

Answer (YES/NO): NO